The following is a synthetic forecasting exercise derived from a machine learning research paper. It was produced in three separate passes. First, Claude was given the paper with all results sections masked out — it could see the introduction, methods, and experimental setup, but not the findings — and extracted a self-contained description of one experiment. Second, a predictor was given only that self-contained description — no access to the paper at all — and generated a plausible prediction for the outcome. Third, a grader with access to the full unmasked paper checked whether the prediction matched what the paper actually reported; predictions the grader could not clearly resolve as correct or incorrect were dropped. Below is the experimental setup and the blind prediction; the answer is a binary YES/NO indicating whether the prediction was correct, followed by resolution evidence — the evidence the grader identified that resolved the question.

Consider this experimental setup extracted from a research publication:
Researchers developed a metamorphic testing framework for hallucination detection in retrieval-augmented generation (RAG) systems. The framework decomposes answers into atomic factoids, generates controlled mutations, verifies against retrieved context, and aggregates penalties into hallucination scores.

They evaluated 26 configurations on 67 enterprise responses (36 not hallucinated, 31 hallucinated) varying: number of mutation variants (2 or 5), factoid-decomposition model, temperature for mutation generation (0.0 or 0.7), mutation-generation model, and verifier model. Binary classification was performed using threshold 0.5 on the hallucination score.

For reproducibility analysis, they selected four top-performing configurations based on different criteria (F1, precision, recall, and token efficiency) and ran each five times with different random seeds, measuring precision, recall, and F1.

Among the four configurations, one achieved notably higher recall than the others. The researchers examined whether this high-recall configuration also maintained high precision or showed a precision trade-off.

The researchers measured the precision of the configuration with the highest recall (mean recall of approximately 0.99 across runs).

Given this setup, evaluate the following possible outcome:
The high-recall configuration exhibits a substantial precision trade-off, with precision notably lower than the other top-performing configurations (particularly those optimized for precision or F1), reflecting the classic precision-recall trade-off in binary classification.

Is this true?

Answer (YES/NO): YES